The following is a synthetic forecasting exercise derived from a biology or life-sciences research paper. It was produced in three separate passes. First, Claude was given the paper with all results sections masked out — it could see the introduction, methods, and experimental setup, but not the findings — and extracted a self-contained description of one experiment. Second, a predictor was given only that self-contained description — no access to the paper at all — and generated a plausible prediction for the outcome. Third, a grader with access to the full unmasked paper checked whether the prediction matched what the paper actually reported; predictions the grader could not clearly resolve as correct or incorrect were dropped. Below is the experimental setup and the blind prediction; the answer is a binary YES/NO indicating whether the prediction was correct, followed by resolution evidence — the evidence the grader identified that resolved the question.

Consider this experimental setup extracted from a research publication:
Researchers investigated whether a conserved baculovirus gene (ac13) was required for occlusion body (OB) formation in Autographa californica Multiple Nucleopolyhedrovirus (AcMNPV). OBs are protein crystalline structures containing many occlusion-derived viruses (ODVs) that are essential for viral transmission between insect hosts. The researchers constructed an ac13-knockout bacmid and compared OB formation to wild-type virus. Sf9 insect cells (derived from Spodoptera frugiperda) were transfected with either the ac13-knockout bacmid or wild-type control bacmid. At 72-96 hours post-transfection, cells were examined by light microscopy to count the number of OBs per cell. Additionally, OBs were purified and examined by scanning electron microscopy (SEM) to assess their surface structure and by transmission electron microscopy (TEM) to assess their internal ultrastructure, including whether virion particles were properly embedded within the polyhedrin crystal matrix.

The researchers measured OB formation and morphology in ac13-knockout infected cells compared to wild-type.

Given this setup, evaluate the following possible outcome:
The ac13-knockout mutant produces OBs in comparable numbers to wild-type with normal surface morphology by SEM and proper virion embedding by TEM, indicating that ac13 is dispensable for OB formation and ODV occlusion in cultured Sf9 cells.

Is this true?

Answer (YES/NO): YES